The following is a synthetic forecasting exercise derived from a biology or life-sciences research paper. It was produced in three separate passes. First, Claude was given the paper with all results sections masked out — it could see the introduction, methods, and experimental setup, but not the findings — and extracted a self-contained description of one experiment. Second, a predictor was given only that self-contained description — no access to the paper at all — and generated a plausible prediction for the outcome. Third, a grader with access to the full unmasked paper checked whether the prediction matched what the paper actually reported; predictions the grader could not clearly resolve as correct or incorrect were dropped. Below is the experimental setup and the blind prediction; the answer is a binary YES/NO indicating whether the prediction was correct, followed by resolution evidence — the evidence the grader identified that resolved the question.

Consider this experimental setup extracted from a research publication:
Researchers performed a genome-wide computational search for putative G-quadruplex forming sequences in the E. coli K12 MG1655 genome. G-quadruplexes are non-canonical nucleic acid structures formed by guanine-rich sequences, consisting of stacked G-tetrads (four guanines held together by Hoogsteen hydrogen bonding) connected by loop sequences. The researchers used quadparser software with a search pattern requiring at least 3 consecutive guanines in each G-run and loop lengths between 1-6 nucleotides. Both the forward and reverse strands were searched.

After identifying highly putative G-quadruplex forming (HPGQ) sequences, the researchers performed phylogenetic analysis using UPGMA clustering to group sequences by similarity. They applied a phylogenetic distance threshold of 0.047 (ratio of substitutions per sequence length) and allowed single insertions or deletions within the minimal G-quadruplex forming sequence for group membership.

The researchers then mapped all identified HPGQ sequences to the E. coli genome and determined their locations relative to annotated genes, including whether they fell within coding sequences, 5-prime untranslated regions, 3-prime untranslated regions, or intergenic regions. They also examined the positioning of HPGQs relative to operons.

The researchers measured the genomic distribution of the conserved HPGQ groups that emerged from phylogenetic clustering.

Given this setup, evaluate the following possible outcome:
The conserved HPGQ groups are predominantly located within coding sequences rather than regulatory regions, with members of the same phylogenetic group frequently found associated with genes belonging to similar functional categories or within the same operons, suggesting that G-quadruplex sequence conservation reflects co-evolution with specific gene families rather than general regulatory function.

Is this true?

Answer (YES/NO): NO